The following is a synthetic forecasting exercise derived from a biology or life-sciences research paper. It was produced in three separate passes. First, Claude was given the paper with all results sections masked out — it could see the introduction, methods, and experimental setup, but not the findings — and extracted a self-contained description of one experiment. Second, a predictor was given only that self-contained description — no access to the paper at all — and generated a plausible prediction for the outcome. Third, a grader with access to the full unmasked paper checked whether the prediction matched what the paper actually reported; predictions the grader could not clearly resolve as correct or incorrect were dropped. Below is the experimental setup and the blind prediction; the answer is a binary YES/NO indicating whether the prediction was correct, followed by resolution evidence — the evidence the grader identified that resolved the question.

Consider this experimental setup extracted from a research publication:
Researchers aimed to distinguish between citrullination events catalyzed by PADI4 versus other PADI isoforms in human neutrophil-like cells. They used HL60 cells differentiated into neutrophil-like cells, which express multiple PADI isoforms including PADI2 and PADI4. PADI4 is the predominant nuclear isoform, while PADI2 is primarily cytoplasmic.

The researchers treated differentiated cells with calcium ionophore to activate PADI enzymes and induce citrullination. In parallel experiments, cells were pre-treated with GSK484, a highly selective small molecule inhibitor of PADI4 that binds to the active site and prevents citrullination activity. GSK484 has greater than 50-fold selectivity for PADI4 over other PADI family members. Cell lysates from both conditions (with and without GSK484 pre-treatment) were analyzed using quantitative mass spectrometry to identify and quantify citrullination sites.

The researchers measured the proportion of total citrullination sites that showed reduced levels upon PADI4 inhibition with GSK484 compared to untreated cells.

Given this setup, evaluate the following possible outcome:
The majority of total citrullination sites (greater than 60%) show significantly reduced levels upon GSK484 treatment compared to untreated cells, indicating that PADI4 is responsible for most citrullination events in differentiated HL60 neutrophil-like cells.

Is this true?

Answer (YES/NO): NO